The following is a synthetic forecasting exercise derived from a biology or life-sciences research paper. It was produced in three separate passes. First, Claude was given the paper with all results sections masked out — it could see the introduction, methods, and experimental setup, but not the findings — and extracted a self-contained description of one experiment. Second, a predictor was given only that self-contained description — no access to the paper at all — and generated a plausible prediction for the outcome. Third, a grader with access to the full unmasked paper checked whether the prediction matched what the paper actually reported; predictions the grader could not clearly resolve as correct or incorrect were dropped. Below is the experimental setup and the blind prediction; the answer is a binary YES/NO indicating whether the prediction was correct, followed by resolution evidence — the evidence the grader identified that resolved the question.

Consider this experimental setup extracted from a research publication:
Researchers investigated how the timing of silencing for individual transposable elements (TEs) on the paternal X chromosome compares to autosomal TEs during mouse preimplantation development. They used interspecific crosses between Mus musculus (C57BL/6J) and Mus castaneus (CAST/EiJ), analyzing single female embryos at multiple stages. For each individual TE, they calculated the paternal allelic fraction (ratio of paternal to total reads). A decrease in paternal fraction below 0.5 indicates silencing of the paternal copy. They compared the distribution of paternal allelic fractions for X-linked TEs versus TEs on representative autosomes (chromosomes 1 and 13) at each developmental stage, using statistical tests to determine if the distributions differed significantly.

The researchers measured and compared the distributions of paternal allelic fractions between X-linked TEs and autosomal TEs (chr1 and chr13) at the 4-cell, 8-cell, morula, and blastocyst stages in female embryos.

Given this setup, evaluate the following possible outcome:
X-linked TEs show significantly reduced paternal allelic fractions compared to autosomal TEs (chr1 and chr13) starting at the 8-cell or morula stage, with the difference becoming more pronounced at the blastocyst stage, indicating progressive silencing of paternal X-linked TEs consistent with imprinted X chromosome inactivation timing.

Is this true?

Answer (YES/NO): YES